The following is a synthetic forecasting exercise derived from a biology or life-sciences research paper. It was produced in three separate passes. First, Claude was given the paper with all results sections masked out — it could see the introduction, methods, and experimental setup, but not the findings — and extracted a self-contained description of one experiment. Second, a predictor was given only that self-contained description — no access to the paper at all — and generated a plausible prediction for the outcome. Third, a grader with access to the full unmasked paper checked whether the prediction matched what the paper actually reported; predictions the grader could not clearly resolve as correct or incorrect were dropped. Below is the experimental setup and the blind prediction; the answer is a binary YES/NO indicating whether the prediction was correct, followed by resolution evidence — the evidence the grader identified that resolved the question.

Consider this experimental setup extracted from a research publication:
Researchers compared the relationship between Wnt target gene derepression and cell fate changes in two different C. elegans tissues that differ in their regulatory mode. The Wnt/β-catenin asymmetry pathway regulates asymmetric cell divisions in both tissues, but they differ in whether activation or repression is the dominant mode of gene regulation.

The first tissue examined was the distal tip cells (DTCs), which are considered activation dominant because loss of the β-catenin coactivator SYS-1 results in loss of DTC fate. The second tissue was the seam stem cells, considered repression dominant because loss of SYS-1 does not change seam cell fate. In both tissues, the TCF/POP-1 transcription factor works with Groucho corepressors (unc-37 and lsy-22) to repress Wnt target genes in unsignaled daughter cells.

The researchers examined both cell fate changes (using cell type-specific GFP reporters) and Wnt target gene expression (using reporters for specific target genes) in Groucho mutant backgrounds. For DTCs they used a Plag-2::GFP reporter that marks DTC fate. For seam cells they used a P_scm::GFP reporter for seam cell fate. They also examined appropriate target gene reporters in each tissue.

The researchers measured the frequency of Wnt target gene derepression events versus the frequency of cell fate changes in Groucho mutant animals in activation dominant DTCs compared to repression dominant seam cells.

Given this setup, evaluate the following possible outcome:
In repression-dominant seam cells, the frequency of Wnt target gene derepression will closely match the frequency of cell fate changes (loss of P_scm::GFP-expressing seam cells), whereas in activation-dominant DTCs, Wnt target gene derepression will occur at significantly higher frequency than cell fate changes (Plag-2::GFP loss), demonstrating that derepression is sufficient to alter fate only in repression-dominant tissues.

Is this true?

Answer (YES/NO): NO